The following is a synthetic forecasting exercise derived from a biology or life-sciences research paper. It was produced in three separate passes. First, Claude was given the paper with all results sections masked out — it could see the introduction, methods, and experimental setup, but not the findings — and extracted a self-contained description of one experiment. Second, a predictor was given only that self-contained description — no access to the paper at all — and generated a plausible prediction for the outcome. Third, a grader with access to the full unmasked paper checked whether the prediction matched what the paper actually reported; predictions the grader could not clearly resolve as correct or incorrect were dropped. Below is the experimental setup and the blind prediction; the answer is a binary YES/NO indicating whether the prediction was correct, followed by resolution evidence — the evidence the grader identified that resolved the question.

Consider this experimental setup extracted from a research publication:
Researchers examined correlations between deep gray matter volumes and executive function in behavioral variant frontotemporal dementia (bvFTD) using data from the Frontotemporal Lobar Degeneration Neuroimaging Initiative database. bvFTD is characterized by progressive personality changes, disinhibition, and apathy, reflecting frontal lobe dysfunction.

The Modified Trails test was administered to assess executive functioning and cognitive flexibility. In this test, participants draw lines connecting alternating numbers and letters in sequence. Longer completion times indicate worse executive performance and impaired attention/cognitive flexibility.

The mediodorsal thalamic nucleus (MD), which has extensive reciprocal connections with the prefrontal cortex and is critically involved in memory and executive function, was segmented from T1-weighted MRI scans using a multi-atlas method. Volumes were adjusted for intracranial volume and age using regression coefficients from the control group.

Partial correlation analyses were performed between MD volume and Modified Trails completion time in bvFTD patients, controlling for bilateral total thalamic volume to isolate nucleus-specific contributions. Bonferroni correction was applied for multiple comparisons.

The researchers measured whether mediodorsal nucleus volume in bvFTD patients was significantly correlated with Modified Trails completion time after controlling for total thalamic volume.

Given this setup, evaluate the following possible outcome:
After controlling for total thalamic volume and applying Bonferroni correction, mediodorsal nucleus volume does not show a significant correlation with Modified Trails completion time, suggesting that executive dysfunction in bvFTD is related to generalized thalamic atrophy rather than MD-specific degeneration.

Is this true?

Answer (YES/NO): YES